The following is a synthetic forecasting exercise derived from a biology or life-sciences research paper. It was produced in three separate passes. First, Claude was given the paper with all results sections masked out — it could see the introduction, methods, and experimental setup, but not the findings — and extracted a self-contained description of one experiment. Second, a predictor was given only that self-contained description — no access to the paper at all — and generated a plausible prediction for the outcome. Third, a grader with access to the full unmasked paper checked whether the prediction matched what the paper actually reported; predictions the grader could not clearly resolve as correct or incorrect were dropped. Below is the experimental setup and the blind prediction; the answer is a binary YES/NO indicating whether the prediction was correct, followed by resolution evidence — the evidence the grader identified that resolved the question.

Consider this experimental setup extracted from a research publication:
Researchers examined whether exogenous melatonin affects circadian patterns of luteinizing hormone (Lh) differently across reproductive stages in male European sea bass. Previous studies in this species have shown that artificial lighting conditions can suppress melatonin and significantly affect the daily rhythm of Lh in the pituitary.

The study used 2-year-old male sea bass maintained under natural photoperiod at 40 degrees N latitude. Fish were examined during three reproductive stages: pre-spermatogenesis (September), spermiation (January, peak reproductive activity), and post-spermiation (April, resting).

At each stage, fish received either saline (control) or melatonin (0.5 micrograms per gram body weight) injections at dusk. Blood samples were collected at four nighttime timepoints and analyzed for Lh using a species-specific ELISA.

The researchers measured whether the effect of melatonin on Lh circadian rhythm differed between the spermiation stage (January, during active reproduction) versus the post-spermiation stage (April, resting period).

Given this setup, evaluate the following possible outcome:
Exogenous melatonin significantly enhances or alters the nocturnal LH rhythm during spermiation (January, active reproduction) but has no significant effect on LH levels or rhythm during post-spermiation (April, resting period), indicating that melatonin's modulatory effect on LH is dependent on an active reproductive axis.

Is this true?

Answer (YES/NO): NO